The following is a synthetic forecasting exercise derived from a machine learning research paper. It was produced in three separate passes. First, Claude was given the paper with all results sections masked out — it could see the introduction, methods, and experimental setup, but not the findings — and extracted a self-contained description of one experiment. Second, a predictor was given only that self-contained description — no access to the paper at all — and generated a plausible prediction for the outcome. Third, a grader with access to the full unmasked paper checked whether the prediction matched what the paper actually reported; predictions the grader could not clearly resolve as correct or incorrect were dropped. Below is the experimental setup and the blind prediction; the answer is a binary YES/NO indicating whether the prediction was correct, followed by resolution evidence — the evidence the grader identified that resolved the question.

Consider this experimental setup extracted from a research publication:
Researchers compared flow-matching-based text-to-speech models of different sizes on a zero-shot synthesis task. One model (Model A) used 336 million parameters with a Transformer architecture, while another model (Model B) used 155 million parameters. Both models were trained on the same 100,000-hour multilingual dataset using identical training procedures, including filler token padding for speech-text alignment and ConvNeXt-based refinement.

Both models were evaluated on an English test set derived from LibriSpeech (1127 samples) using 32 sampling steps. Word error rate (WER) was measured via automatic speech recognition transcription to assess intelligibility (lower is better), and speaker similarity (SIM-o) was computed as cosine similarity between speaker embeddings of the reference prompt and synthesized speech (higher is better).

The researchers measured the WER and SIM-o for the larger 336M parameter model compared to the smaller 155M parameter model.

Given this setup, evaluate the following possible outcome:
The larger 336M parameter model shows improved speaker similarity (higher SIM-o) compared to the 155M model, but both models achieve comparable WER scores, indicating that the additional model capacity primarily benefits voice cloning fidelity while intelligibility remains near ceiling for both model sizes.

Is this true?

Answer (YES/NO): NO